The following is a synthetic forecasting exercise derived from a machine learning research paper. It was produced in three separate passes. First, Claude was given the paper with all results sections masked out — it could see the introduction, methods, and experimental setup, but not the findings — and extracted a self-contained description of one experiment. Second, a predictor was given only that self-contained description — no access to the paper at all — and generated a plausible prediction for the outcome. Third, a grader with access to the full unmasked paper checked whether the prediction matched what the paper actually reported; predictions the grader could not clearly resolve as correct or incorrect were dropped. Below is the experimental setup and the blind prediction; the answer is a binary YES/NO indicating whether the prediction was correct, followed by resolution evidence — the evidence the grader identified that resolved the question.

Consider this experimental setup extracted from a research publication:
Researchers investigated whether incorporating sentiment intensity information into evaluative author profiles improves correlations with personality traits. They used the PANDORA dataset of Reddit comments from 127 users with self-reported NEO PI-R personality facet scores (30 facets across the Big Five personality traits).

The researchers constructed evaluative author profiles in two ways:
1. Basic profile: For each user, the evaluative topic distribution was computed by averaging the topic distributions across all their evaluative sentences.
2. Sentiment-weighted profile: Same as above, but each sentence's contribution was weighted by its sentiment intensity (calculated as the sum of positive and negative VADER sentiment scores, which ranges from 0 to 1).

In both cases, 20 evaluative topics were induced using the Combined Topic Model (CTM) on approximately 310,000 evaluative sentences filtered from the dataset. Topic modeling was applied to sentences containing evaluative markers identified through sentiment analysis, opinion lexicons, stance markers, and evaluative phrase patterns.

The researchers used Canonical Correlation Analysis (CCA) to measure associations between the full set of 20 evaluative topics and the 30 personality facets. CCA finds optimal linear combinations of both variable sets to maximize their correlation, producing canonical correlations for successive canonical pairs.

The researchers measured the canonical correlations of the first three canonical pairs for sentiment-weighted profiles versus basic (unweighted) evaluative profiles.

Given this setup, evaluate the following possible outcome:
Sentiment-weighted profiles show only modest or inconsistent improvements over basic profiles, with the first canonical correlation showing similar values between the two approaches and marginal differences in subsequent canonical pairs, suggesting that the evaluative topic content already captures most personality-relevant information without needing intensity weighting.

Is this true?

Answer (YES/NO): NO